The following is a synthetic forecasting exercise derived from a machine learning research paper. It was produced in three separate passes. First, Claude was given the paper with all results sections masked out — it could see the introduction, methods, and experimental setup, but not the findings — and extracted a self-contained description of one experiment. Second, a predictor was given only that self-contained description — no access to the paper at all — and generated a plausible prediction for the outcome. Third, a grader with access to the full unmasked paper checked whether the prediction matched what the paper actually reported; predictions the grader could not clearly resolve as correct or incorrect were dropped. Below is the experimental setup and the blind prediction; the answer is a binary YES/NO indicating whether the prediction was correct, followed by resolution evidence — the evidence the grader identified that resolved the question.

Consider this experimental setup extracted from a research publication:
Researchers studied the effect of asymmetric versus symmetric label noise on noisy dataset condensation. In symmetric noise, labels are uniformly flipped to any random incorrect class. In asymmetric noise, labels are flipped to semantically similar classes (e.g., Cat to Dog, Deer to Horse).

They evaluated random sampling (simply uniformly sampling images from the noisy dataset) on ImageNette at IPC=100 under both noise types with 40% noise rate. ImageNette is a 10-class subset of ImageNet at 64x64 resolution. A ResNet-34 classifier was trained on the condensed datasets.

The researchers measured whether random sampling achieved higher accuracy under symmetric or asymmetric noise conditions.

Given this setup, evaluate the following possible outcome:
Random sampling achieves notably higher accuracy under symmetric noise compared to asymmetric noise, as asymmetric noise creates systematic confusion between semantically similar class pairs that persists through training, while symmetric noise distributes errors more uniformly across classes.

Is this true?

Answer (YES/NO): NO